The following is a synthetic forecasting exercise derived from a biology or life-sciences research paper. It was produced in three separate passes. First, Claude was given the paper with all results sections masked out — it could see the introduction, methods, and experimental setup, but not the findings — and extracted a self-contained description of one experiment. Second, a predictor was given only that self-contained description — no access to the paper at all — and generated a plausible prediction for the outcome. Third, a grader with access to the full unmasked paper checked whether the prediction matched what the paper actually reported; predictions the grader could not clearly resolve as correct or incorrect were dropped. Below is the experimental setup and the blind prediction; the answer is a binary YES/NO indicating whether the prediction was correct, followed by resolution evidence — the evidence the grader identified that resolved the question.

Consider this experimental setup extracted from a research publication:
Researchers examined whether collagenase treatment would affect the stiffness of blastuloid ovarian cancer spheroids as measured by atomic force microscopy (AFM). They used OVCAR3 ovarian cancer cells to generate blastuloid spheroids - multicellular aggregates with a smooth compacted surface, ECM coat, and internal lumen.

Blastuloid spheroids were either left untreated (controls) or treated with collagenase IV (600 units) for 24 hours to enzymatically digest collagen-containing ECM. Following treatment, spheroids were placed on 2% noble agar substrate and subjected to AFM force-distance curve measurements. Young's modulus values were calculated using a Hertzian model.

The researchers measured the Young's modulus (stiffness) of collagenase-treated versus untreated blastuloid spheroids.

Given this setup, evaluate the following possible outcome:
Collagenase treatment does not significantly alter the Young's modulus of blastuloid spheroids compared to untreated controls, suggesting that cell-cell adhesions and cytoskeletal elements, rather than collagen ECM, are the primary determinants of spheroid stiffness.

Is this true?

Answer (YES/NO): NO